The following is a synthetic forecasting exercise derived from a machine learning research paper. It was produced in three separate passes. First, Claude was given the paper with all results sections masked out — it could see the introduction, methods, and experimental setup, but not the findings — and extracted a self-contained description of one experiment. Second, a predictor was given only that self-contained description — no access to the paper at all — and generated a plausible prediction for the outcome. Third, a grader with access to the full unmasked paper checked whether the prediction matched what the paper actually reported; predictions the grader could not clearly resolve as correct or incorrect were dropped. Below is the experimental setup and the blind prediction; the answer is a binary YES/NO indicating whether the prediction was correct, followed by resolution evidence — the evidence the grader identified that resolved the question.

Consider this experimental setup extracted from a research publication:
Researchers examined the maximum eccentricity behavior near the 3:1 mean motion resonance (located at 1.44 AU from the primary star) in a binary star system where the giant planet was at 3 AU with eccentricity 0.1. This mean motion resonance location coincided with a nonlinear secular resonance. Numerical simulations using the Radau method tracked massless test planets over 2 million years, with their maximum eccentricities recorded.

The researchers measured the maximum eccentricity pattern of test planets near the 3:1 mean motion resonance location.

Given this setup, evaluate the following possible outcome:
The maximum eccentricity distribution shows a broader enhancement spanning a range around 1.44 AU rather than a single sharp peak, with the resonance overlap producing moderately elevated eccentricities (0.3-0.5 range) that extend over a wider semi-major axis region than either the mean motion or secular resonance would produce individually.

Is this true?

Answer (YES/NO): NO